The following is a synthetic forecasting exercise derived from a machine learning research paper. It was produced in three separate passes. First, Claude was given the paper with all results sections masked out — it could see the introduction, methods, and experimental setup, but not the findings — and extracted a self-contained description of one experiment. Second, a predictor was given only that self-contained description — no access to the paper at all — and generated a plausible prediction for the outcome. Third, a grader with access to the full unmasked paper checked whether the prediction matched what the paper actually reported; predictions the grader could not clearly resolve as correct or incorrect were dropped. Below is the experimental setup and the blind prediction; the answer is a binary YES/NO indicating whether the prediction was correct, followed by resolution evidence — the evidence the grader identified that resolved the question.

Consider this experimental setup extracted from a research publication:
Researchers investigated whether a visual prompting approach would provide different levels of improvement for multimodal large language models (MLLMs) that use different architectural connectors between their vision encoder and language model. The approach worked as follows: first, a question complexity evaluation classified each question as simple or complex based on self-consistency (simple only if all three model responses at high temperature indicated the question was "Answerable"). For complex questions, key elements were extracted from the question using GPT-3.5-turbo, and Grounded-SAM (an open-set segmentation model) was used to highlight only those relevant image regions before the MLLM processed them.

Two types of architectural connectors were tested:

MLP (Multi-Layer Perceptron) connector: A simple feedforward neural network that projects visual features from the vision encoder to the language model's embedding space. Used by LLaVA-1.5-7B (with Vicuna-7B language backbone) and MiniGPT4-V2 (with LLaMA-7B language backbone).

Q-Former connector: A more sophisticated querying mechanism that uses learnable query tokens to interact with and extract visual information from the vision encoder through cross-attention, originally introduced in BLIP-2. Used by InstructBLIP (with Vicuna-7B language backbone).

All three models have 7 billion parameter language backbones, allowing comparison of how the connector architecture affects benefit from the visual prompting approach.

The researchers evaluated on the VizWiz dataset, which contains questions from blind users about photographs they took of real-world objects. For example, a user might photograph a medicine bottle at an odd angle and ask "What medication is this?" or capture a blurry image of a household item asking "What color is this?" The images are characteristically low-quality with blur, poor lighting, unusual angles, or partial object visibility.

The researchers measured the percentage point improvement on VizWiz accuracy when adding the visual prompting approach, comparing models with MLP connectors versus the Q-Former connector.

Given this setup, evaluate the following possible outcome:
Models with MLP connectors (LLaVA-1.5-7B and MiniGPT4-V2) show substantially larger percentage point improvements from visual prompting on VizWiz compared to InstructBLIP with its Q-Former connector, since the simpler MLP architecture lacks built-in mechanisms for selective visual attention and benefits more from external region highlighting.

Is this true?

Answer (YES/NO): YES